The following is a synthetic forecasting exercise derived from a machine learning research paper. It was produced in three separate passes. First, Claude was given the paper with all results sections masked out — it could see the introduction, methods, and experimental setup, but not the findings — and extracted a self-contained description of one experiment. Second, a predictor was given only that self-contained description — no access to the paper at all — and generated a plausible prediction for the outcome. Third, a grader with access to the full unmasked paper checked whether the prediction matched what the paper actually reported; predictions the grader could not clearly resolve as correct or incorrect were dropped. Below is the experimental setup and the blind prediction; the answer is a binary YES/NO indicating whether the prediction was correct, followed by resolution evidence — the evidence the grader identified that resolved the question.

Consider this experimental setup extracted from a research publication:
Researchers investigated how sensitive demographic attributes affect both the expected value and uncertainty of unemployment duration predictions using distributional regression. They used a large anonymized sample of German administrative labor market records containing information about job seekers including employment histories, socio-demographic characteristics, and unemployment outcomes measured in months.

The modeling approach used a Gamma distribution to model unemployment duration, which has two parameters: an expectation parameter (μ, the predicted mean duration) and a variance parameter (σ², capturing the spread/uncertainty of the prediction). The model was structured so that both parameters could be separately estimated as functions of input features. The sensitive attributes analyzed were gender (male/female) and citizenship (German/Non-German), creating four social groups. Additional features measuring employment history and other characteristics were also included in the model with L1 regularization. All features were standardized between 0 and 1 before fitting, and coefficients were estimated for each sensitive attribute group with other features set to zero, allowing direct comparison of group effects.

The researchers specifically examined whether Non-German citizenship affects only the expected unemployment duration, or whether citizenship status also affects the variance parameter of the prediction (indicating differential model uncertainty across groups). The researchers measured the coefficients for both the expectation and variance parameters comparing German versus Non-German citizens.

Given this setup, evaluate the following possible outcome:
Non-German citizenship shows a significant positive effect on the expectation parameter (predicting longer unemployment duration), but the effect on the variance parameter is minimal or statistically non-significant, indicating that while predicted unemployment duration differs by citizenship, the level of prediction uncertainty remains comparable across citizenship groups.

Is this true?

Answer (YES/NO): NO